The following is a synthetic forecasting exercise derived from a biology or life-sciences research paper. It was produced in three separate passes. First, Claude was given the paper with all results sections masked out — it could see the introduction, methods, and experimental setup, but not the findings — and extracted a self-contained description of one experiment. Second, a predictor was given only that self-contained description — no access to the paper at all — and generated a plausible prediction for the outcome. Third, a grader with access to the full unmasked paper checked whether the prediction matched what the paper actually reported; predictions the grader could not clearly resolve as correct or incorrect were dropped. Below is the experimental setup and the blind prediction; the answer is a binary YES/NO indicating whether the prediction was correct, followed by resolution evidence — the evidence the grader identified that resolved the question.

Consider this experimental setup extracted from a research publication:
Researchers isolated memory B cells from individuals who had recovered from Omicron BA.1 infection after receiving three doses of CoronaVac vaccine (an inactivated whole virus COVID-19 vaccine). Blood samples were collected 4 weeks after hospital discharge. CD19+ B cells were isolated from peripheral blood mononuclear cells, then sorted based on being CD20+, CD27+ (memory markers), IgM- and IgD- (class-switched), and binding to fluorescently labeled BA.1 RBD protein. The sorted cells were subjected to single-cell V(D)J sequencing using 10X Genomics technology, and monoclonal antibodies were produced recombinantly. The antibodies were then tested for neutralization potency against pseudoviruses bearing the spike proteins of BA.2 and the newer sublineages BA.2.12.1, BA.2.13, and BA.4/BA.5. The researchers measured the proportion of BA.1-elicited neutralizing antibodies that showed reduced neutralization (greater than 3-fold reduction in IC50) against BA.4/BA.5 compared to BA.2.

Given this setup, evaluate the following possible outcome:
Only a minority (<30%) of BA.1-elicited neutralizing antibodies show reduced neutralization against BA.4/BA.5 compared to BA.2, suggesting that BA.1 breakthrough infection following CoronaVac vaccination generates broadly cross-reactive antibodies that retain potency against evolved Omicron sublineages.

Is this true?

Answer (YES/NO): NO